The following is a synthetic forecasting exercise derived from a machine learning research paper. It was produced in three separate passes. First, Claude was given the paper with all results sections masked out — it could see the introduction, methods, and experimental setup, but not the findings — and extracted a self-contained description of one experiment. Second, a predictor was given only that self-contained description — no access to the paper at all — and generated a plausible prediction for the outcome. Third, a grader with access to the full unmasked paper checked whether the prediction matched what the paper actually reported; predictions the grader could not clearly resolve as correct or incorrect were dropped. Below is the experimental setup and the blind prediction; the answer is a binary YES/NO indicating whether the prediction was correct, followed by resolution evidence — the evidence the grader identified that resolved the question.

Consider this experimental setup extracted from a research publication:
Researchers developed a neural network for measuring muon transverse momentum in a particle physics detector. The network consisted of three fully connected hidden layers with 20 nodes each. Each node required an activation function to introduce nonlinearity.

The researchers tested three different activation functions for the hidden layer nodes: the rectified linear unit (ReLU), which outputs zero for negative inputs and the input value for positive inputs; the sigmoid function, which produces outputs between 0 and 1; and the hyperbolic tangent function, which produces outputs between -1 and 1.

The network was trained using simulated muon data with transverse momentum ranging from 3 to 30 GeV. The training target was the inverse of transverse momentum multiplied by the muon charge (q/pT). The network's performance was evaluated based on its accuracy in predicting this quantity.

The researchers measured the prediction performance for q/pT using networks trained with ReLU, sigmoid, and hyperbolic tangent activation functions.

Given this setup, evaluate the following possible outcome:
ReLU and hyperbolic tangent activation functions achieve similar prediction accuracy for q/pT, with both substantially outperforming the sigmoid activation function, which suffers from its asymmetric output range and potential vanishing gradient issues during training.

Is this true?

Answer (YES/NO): NO